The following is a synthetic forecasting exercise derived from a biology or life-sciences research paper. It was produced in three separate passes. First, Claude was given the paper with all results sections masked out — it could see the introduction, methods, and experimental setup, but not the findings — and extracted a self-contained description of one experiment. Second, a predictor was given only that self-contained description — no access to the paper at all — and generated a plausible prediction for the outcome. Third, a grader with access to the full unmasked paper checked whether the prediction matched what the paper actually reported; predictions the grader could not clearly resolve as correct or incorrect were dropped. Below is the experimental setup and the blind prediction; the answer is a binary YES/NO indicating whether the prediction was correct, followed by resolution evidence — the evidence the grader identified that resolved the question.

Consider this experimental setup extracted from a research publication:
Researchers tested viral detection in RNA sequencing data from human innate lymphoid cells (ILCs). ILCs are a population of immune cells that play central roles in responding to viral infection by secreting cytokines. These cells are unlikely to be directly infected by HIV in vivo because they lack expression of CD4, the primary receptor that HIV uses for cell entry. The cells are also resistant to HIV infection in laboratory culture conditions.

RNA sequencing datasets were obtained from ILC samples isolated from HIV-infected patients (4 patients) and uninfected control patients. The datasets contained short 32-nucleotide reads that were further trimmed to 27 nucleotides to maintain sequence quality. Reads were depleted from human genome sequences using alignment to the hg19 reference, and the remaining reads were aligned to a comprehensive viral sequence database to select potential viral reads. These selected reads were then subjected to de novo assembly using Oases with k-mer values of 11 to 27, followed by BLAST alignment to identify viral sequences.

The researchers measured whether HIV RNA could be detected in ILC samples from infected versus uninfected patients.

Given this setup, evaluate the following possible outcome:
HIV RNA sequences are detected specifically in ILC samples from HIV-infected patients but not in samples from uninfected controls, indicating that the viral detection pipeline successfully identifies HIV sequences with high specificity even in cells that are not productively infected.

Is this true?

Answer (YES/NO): YES